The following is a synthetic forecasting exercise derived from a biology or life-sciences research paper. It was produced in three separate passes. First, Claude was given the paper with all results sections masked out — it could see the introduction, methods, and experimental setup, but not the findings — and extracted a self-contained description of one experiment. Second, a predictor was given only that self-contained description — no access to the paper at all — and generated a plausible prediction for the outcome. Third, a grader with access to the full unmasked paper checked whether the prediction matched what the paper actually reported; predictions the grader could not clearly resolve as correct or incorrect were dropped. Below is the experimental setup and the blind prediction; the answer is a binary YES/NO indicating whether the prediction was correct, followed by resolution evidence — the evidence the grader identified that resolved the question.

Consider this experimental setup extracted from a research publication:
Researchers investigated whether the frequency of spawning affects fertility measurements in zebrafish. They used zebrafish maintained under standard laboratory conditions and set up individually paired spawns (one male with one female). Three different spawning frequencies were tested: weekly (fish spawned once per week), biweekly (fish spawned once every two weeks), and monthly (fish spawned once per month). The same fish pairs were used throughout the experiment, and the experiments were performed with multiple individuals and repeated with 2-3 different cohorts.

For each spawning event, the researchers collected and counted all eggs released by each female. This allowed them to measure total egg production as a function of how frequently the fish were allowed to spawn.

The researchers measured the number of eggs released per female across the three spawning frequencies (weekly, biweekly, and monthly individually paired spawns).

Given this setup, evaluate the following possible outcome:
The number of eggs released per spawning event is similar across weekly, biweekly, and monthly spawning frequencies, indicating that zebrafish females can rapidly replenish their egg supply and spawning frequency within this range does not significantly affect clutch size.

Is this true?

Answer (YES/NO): NO